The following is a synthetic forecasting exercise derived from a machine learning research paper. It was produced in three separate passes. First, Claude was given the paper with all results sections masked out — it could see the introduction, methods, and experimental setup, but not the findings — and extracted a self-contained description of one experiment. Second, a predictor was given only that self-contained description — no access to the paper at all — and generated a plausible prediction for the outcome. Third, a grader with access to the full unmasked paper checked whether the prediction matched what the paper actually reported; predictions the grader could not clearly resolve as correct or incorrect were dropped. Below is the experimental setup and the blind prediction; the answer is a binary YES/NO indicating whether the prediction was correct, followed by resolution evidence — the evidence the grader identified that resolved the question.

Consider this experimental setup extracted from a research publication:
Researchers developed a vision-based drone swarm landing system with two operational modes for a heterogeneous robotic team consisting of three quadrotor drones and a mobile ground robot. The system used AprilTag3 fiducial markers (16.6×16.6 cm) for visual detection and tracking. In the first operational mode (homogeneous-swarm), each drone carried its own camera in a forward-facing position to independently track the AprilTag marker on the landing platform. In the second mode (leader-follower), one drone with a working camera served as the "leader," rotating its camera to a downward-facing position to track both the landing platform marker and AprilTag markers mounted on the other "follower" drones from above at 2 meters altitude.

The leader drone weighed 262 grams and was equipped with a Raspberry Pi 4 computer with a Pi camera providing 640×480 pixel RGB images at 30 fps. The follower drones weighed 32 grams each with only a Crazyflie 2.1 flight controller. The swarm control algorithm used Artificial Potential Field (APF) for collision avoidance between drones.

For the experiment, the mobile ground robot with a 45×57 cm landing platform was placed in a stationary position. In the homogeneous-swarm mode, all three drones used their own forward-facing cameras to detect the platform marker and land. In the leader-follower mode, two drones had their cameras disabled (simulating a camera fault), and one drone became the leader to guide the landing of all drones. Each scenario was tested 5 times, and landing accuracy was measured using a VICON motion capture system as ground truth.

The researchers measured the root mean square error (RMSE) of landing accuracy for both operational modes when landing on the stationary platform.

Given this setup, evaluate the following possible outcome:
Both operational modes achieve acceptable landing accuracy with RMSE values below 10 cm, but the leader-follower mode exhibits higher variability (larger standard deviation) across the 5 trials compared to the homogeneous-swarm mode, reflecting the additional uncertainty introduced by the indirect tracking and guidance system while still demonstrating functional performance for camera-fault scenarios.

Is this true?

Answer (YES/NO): NO